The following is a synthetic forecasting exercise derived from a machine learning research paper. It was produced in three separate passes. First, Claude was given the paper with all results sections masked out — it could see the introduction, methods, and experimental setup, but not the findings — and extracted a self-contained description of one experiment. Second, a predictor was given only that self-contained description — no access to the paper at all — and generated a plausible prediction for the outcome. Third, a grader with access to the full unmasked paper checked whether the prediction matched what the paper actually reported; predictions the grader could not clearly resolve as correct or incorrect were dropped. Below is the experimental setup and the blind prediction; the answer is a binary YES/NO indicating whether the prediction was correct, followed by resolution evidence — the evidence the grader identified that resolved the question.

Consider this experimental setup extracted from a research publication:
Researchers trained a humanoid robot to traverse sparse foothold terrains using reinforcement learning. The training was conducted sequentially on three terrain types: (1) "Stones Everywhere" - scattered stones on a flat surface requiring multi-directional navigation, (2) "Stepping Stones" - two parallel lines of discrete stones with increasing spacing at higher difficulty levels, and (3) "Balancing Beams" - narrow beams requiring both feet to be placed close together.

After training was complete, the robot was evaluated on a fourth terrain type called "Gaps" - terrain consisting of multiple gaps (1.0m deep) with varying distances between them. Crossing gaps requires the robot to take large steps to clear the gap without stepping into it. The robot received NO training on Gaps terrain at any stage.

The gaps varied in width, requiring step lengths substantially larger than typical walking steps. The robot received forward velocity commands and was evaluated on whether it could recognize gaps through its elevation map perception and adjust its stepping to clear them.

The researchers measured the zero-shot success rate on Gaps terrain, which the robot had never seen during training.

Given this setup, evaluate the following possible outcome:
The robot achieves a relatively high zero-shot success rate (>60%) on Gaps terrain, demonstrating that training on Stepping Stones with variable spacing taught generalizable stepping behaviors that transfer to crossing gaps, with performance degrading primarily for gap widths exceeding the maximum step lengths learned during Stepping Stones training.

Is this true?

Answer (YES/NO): YES